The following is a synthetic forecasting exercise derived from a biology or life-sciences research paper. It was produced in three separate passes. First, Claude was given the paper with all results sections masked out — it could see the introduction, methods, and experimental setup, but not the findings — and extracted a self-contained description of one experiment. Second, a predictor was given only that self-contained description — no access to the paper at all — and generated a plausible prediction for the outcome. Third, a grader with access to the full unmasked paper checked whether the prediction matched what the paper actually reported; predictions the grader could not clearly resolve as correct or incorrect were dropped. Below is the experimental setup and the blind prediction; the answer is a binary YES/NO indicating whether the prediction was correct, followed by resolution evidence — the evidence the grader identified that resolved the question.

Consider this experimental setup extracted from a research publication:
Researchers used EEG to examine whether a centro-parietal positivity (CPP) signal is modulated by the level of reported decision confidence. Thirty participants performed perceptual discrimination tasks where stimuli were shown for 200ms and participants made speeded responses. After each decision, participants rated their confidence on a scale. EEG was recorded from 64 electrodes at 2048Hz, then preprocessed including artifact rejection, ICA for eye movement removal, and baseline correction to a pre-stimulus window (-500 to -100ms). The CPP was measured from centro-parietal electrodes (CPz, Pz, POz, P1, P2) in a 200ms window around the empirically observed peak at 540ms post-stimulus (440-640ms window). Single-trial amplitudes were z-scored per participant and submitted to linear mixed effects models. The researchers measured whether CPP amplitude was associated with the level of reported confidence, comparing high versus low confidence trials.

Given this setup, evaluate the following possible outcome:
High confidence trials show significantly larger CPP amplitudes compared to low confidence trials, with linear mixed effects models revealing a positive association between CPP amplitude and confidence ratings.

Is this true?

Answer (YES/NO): YES